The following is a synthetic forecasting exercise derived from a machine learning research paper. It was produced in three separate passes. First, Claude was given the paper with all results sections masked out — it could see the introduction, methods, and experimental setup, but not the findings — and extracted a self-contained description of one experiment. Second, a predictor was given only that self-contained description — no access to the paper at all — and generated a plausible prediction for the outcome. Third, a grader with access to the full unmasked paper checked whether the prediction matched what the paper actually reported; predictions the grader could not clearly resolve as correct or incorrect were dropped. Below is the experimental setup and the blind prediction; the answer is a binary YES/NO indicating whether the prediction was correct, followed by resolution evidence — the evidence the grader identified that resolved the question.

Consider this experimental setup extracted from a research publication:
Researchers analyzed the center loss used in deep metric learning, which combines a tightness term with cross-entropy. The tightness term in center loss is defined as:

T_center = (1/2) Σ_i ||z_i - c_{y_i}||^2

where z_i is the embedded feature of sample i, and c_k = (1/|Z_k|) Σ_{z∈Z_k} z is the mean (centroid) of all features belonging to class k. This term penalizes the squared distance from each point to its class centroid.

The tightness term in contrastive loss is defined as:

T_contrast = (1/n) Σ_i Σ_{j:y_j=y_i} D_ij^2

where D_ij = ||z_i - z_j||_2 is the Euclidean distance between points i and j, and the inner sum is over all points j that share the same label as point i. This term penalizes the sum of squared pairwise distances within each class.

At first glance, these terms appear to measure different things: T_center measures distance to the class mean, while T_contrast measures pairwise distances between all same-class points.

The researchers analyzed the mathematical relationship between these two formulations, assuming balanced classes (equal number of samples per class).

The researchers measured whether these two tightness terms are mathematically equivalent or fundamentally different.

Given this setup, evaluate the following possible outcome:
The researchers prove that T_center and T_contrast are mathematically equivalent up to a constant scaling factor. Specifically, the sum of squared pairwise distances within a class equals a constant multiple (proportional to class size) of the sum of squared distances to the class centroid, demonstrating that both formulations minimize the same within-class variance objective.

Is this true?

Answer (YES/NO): YES